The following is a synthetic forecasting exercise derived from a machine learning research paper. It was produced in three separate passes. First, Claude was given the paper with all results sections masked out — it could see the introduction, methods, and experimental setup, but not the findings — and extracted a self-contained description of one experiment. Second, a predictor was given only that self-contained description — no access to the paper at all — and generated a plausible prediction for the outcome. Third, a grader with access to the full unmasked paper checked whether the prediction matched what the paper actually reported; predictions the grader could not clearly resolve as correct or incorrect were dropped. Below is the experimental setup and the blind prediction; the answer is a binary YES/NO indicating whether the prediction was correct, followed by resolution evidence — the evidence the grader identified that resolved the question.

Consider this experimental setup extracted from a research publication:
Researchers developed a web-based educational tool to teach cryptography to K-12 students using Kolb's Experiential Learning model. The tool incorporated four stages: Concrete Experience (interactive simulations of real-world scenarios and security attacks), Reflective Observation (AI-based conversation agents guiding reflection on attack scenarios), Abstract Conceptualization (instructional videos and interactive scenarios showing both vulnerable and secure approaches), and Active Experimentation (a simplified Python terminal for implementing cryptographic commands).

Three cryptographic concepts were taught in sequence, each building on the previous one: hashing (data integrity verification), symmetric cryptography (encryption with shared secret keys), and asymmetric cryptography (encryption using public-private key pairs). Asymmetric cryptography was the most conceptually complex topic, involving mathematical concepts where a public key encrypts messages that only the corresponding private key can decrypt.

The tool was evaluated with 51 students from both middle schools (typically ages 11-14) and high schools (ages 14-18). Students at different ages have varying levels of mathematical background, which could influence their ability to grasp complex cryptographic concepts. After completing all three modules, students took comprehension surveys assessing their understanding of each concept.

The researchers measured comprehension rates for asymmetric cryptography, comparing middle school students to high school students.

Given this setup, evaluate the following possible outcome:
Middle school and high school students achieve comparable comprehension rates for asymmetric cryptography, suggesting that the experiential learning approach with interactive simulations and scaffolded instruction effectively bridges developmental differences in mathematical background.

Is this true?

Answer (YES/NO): YES